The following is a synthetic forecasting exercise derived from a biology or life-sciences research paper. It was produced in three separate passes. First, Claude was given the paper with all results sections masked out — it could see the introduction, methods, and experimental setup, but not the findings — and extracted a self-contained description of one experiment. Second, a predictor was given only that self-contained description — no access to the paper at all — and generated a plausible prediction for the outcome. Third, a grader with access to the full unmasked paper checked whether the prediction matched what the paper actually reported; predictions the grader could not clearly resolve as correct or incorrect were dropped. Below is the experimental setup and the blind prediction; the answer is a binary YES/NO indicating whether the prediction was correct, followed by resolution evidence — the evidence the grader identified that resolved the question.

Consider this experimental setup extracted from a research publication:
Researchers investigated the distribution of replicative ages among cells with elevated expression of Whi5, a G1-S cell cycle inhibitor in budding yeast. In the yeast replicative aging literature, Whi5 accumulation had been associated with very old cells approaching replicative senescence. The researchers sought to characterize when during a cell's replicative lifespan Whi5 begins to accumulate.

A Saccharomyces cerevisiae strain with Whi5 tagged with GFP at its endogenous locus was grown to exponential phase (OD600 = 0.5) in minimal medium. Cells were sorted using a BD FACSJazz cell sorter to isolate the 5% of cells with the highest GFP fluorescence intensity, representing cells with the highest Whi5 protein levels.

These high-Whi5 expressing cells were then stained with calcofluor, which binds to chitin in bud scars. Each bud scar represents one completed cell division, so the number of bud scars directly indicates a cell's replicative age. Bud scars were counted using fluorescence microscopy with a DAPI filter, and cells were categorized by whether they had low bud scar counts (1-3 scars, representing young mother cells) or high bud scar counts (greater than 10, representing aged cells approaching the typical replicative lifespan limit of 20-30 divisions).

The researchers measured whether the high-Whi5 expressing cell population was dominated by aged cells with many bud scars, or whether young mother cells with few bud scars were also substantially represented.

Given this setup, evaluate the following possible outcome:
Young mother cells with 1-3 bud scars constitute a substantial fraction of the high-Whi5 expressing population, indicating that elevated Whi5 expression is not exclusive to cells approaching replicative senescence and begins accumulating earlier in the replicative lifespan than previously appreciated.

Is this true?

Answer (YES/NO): YES